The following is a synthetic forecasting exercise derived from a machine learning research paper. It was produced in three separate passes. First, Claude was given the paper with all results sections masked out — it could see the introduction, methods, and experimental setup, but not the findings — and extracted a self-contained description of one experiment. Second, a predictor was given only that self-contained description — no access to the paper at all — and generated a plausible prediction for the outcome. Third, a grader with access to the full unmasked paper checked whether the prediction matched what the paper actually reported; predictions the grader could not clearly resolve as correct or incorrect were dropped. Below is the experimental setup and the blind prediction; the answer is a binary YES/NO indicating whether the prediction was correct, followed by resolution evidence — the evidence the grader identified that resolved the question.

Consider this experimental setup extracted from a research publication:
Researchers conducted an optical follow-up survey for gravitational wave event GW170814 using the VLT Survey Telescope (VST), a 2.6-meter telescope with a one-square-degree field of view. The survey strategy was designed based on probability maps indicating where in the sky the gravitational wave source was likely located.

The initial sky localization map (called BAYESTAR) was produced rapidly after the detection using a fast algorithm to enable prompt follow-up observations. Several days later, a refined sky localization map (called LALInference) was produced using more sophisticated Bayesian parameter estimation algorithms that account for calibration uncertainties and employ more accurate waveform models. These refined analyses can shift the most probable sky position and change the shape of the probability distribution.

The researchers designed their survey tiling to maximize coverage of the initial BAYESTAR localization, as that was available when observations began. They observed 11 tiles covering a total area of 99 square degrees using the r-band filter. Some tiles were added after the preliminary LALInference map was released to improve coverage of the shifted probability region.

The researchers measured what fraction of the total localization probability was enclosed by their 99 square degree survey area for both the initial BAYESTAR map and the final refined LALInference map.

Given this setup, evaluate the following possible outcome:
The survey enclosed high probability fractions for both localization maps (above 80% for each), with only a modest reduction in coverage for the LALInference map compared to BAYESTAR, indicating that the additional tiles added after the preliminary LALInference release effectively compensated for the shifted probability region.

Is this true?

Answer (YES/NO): NO